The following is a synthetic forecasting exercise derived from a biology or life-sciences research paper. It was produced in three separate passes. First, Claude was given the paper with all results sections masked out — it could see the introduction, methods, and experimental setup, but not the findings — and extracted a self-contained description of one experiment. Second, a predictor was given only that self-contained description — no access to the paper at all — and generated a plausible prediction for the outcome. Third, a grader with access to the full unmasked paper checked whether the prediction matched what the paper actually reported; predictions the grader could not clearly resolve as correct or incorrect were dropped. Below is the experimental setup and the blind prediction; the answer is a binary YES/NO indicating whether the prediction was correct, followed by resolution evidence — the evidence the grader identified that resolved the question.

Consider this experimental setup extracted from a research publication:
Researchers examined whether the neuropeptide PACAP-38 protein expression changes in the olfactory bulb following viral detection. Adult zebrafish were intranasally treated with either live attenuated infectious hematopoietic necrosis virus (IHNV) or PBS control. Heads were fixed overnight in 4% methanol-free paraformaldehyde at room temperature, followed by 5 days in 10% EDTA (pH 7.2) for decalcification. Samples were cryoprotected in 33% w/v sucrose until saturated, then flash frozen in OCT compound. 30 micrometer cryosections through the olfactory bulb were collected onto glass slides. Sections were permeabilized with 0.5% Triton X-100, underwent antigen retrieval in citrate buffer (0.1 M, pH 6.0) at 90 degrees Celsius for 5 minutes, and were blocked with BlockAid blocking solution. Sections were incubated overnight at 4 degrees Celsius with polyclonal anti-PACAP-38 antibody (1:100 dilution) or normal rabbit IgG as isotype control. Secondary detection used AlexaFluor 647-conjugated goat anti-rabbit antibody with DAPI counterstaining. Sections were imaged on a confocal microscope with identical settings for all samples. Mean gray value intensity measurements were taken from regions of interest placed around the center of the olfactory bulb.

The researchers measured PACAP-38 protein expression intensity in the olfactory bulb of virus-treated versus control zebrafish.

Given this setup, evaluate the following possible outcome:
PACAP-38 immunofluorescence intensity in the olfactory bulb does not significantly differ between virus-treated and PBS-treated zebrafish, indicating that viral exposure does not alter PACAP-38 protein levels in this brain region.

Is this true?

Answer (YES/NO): NO